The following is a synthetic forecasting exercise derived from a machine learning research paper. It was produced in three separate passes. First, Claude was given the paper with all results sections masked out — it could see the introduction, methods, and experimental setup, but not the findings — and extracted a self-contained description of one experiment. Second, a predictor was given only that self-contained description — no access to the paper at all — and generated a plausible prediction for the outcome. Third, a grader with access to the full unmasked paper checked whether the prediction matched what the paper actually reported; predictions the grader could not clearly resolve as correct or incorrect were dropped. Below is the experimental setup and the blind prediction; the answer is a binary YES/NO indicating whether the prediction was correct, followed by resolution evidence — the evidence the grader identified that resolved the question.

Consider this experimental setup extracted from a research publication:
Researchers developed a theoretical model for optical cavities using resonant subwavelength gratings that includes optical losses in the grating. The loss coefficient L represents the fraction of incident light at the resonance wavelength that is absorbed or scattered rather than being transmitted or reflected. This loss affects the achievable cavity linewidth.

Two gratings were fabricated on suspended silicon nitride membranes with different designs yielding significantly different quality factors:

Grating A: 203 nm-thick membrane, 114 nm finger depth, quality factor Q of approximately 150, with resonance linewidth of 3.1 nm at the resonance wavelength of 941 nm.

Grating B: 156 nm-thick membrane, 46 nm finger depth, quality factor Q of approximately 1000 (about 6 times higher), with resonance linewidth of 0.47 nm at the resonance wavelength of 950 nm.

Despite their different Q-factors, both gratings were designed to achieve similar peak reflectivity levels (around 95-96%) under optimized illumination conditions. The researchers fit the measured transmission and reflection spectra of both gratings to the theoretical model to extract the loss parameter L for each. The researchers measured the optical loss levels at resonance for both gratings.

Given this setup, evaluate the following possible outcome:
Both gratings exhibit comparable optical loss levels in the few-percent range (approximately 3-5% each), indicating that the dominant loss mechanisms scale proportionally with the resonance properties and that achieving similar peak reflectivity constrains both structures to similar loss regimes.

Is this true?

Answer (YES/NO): NO